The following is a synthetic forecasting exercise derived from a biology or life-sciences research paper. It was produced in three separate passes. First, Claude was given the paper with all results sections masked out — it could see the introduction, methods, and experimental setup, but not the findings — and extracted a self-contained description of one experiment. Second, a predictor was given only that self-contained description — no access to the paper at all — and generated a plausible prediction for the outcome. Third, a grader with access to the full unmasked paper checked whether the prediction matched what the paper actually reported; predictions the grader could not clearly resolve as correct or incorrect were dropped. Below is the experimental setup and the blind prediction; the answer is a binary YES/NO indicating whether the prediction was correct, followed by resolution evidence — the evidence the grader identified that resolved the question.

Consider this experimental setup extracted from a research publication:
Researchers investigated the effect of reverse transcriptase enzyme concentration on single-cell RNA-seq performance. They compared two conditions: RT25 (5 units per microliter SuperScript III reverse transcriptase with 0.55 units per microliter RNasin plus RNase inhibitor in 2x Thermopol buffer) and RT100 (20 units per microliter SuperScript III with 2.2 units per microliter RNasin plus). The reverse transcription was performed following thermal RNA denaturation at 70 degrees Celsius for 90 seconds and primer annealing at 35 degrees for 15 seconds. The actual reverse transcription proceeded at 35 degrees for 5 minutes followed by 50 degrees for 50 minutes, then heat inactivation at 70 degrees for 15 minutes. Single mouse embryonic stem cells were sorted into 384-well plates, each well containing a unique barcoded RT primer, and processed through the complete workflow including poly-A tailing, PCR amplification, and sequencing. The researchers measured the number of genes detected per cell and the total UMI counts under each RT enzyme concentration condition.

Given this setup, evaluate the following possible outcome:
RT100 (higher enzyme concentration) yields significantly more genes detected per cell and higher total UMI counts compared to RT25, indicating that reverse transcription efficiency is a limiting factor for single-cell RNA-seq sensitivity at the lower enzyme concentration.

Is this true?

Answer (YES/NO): NO